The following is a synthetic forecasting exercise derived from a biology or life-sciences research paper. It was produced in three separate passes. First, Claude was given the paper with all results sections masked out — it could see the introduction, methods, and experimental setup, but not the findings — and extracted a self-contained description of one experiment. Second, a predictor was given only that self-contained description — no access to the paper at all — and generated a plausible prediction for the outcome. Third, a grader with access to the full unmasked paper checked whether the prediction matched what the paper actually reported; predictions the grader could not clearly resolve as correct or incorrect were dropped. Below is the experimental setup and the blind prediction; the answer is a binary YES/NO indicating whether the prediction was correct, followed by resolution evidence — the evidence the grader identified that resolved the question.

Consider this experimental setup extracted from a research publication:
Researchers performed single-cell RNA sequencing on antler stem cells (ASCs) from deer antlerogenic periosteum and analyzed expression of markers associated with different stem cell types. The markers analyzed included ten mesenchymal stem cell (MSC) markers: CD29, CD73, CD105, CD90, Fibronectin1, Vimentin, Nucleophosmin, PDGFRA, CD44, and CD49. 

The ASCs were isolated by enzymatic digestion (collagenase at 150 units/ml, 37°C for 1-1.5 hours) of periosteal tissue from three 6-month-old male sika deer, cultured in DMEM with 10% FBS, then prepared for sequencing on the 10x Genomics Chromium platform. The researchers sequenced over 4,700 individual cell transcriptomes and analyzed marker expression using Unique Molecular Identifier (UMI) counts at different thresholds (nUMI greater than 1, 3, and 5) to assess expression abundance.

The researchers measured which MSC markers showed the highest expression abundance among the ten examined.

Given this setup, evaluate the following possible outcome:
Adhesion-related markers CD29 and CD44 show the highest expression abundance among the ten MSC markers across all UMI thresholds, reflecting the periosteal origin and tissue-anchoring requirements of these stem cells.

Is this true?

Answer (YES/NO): NO